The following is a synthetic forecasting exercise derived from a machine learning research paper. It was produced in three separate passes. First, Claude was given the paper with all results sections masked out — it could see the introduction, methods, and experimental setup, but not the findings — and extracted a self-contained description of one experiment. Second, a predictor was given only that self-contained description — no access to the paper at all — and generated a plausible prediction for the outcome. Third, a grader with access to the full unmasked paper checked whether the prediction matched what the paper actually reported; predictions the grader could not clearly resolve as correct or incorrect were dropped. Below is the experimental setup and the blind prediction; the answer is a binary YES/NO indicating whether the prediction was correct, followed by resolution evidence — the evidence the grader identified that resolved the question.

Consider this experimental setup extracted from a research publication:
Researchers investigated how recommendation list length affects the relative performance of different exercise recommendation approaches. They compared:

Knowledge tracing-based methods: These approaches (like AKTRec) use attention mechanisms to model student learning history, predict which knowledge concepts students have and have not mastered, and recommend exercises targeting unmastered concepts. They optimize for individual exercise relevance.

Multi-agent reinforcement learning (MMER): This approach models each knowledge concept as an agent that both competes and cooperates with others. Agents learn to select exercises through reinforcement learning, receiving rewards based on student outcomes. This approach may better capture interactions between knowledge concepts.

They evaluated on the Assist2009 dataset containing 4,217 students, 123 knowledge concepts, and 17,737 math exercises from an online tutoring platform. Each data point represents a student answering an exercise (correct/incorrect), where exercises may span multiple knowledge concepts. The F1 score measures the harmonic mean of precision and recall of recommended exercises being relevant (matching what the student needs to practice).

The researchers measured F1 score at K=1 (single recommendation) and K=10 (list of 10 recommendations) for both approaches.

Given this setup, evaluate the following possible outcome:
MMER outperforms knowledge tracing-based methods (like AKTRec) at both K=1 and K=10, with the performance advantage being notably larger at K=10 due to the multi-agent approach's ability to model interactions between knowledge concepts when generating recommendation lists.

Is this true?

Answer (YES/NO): NO